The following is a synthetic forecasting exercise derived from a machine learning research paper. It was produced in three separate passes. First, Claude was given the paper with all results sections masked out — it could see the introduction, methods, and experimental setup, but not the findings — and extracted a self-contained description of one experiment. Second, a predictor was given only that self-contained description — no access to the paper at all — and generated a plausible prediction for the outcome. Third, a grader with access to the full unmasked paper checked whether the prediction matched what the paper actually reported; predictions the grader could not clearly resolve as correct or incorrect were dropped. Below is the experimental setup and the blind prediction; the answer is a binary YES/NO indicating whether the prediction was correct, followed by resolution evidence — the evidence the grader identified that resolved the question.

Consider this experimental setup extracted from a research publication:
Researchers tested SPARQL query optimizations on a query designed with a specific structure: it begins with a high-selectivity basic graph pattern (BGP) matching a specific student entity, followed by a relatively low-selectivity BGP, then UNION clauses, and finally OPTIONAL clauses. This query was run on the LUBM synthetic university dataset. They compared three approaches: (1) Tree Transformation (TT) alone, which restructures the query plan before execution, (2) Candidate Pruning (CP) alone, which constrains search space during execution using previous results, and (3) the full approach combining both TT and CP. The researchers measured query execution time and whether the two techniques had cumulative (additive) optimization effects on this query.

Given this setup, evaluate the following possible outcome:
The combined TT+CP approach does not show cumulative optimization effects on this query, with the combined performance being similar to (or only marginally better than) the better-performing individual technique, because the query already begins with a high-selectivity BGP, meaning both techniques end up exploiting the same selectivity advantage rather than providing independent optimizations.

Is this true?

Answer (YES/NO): NO